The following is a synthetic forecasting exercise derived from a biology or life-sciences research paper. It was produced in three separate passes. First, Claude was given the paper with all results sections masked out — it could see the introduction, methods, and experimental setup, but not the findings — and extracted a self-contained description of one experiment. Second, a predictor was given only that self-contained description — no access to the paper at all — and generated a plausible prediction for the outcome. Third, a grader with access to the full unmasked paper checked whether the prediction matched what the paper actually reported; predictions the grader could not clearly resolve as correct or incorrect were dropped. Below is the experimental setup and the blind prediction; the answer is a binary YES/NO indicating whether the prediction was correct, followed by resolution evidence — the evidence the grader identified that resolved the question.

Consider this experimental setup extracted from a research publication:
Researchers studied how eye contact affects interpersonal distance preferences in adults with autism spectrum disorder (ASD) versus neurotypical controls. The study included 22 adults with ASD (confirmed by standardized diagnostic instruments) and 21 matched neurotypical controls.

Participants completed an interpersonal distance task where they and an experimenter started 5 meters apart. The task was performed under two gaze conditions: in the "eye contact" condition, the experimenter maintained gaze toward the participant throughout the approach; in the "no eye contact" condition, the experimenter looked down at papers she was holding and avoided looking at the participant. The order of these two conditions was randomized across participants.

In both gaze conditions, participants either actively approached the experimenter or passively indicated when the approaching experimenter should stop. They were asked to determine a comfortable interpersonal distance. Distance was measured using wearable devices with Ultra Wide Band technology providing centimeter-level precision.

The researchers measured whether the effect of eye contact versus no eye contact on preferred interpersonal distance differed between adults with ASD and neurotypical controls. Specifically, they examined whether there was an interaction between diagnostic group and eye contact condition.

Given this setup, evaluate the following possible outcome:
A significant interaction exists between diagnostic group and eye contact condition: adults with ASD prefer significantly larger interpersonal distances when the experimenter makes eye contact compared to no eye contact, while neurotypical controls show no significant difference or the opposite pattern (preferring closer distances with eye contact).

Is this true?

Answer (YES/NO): NO